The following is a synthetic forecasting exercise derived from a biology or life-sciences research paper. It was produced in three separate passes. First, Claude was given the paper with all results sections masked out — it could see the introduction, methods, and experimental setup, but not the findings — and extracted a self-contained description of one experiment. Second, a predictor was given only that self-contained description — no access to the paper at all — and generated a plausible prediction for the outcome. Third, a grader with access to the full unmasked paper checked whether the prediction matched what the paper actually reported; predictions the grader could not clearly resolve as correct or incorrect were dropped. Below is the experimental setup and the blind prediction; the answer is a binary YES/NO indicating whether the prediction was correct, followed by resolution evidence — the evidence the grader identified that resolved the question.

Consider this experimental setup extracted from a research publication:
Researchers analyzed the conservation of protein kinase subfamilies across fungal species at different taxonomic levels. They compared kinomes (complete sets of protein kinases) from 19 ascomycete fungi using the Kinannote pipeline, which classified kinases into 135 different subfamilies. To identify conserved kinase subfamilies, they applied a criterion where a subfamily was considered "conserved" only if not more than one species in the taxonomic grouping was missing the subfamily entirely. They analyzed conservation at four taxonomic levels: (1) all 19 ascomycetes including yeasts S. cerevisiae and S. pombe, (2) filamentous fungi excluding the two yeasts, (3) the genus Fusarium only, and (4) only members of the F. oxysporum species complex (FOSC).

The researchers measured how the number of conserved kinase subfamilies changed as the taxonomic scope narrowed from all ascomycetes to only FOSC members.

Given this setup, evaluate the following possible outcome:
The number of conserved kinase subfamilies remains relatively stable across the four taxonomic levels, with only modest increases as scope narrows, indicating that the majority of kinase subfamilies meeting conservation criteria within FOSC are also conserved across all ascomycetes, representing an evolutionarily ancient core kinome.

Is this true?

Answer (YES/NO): NO